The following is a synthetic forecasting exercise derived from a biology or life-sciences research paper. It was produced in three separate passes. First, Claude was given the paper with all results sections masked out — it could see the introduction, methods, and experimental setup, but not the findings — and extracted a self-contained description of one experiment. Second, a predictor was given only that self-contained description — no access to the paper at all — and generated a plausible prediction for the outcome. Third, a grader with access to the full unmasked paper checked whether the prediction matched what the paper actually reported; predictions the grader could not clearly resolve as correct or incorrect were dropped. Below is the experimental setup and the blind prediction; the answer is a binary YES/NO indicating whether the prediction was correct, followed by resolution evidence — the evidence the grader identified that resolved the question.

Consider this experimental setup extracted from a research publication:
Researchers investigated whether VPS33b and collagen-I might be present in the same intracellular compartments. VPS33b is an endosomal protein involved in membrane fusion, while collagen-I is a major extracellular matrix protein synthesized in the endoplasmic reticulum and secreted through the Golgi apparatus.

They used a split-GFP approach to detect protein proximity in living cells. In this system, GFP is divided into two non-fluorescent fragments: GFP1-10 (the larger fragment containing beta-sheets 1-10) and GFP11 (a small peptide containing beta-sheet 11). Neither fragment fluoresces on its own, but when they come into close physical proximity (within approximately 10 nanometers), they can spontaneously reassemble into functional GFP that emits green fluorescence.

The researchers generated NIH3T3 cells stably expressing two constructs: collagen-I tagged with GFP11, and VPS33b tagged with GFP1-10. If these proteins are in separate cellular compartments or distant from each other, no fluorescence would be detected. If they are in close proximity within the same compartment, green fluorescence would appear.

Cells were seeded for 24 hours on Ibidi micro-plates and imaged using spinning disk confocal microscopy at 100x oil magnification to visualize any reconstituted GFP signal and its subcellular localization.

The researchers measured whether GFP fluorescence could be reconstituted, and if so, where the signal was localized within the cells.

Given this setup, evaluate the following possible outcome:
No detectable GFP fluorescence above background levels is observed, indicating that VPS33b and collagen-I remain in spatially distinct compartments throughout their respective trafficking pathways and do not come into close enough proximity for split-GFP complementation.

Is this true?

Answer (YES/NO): NO